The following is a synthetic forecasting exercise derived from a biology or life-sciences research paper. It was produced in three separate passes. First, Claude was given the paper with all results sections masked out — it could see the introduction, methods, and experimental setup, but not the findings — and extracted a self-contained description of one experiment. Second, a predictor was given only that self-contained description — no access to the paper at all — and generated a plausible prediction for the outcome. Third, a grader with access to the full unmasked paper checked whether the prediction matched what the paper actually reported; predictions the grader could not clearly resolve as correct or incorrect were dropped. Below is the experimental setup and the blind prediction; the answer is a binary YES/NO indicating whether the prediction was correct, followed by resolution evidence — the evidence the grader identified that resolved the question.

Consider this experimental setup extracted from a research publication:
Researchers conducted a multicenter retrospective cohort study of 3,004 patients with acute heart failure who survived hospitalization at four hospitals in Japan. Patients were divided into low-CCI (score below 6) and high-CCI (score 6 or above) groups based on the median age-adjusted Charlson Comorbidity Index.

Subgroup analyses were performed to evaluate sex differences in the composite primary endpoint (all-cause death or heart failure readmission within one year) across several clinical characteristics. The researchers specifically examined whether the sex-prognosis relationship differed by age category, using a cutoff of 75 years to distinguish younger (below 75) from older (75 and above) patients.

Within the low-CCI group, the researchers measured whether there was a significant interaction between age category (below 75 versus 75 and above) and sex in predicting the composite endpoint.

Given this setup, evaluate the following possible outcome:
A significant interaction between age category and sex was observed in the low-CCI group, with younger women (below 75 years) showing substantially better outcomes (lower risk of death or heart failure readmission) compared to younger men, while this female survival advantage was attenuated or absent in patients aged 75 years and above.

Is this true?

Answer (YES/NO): NO